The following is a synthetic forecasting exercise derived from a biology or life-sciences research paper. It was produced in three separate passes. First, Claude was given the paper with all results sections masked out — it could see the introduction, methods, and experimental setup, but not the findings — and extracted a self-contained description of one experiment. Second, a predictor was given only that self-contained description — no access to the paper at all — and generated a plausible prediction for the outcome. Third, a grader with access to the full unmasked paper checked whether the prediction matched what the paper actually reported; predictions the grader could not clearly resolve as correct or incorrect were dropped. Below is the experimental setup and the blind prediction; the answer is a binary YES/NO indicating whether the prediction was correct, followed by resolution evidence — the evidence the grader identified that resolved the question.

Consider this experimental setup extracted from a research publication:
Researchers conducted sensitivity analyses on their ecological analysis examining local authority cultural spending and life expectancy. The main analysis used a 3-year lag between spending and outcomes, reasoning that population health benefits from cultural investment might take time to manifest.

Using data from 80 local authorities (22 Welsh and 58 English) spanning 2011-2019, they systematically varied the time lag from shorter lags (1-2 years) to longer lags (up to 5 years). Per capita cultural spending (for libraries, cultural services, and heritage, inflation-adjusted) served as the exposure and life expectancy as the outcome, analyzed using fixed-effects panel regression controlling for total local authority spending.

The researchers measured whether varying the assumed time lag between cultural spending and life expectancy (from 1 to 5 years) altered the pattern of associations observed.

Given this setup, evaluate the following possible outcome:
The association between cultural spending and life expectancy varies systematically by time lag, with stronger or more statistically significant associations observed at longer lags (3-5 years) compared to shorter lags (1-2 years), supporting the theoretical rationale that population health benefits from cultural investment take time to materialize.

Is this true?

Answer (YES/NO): NO